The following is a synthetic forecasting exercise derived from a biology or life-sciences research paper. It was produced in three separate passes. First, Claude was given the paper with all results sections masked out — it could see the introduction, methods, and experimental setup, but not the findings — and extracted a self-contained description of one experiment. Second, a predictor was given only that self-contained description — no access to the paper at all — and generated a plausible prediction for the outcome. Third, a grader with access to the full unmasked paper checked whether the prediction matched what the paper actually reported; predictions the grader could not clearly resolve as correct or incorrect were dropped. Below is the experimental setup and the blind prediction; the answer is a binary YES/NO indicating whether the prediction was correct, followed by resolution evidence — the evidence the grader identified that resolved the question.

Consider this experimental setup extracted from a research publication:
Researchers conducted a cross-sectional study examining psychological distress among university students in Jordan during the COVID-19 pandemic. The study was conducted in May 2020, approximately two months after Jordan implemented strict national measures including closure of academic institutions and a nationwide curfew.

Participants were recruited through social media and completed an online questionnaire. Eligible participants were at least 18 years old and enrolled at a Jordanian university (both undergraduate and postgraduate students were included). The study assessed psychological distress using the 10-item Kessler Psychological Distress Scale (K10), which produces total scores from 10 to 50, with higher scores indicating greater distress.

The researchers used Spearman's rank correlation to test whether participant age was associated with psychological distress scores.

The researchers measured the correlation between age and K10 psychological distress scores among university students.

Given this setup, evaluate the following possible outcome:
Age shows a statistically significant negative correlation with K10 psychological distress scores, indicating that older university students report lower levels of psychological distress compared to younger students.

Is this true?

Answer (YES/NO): YES